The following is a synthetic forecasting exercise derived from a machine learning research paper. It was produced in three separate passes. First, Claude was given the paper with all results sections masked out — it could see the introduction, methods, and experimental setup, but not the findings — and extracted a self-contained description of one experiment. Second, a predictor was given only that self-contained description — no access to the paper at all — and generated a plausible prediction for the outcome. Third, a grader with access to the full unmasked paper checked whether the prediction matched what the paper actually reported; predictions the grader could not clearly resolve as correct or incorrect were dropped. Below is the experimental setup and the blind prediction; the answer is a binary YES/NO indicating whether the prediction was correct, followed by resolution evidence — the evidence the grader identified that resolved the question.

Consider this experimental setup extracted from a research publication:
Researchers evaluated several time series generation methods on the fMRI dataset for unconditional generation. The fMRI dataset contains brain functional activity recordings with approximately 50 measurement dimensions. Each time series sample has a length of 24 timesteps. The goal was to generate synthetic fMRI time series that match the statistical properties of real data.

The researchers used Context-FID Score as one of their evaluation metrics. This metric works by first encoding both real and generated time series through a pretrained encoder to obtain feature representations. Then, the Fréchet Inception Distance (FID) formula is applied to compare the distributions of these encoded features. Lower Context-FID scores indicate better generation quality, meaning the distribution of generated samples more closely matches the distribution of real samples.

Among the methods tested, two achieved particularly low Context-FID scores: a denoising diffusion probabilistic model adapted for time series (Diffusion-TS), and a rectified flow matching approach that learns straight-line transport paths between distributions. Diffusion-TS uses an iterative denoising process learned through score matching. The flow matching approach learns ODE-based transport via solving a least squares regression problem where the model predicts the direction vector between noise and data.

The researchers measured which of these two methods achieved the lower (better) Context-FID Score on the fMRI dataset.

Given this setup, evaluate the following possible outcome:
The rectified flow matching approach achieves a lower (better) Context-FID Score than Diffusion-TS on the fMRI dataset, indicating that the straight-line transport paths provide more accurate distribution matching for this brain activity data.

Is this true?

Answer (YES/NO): NO